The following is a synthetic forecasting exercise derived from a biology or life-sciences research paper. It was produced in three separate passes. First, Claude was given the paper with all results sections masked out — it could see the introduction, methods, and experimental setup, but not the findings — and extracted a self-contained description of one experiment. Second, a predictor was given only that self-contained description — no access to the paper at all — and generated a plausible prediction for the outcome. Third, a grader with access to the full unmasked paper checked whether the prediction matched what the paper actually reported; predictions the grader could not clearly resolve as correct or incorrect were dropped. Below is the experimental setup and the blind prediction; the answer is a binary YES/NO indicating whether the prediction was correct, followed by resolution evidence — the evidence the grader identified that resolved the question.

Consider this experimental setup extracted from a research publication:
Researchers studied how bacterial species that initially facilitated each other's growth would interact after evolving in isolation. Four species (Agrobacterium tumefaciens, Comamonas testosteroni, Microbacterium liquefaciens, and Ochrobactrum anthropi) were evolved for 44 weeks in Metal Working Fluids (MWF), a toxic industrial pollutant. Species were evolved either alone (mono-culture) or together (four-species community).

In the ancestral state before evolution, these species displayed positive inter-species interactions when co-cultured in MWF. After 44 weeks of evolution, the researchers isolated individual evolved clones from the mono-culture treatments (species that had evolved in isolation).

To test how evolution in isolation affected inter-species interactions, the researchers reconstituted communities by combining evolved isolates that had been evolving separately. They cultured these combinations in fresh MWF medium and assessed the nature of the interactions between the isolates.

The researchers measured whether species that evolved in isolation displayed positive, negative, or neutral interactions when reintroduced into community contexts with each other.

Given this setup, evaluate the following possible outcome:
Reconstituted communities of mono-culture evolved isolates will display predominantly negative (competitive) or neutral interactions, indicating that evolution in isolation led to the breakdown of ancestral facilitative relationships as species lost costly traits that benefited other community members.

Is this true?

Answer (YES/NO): YES